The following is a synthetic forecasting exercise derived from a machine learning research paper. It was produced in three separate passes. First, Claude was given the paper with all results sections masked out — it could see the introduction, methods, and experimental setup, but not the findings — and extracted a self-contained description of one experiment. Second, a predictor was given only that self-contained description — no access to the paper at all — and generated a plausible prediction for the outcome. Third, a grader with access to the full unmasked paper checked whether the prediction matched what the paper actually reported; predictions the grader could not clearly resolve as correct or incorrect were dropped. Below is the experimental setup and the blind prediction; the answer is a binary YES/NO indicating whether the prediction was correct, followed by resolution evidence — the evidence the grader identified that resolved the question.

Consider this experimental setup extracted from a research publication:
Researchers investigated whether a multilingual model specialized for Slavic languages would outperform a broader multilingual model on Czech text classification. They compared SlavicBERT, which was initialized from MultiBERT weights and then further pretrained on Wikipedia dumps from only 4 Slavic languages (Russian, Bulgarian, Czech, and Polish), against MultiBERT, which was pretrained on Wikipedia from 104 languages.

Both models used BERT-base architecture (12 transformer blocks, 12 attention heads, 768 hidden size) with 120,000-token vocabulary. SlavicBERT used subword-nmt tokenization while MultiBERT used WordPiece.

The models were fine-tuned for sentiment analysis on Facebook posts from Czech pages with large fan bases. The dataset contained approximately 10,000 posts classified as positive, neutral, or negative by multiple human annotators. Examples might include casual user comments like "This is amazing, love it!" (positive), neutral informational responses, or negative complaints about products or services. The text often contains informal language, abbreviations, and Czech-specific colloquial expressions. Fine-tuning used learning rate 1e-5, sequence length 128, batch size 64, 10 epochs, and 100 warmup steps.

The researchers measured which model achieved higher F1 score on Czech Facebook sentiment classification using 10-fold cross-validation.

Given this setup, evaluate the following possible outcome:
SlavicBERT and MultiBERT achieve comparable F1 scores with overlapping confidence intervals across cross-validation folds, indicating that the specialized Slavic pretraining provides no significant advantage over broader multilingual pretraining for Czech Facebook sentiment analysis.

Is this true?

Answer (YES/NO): YES